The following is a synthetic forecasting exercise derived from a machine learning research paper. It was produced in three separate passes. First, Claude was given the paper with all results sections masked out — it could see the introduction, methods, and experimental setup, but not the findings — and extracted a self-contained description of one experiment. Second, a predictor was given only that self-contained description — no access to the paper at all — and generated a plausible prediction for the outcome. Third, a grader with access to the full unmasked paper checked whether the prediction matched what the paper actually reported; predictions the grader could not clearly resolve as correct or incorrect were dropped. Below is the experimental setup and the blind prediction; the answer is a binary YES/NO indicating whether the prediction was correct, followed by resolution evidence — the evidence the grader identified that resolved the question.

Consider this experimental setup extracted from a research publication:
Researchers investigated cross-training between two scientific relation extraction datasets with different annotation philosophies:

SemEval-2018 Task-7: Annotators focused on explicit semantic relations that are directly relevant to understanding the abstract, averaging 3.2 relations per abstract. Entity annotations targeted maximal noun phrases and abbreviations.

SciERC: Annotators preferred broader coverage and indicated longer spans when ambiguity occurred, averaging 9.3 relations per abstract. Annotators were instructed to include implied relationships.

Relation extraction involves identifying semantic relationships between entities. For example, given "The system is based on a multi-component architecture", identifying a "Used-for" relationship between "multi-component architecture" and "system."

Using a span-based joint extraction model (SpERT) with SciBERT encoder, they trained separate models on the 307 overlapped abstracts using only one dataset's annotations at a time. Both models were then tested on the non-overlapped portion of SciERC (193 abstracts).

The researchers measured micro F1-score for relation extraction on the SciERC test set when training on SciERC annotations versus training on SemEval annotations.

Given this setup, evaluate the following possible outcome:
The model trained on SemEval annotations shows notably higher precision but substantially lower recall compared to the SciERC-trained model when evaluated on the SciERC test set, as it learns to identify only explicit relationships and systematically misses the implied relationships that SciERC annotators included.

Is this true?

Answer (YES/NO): NO